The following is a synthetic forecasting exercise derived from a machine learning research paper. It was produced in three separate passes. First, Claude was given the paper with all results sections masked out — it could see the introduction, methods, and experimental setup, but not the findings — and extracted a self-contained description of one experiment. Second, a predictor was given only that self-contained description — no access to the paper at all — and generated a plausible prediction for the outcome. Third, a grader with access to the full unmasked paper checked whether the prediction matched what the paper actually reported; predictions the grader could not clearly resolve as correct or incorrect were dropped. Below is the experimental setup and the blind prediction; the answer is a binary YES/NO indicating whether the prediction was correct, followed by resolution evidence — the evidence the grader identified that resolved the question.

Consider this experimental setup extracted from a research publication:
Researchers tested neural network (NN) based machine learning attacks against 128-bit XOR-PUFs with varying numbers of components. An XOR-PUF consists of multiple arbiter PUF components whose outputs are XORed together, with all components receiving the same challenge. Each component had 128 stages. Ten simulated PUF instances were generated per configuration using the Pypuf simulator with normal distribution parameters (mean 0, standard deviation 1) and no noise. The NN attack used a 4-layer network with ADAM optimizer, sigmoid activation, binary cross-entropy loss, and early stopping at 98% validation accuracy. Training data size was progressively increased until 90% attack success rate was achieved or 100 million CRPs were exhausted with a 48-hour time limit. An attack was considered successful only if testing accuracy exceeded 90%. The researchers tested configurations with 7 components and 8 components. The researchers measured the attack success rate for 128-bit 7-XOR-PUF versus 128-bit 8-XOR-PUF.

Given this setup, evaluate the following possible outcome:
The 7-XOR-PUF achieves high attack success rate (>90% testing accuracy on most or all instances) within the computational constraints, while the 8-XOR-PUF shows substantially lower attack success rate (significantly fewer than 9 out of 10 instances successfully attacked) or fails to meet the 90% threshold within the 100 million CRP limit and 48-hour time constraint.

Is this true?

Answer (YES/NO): YES